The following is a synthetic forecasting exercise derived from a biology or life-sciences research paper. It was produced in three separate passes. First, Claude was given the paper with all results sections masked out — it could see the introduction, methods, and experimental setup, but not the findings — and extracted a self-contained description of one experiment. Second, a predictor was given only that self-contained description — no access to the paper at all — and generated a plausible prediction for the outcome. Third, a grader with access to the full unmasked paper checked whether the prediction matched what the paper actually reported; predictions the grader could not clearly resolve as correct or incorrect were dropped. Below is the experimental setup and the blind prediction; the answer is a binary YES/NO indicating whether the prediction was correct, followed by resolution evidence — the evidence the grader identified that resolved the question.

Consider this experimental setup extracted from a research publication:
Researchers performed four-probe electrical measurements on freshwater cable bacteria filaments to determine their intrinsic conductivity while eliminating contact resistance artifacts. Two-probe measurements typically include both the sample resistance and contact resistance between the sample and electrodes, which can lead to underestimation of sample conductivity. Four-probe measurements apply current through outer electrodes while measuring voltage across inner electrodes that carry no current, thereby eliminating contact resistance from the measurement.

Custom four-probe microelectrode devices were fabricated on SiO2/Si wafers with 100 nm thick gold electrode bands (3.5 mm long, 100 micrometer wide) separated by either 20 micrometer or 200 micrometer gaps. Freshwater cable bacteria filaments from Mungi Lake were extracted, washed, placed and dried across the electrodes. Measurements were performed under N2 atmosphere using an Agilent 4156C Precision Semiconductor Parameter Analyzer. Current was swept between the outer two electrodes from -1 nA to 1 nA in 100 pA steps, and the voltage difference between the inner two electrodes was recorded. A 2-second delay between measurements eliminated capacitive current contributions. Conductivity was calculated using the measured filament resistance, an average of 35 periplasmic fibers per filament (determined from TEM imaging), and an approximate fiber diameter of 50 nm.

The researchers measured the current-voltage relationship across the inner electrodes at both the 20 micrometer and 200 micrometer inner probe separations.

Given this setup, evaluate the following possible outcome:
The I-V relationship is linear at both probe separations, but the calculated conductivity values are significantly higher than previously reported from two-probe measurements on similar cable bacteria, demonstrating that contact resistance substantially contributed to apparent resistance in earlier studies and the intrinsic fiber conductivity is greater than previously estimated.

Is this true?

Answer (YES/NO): NO